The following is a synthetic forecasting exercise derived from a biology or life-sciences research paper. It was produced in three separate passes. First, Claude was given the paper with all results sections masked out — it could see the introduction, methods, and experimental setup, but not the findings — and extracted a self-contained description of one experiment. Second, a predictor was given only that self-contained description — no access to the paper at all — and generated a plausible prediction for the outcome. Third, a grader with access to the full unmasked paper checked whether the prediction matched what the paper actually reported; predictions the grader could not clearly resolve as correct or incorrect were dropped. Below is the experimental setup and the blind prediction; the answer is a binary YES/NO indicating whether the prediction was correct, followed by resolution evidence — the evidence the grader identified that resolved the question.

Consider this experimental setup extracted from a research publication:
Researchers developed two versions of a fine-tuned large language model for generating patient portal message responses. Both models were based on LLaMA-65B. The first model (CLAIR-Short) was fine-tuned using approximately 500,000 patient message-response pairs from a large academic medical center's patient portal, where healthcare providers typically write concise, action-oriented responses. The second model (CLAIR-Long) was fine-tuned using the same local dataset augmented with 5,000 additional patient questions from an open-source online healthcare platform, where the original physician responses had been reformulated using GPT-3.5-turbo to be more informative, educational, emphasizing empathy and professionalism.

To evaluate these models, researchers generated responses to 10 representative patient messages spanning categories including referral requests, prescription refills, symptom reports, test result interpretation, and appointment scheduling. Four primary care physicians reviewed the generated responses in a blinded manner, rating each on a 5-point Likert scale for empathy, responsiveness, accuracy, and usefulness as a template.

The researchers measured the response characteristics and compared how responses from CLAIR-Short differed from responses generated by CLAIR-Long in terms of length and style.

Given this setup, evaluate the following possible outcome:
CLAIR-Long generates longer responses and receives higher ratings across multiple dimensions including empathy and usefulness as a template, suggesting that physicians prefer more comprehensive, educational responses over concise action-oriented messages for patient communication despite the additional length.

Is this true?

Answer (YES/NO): YES